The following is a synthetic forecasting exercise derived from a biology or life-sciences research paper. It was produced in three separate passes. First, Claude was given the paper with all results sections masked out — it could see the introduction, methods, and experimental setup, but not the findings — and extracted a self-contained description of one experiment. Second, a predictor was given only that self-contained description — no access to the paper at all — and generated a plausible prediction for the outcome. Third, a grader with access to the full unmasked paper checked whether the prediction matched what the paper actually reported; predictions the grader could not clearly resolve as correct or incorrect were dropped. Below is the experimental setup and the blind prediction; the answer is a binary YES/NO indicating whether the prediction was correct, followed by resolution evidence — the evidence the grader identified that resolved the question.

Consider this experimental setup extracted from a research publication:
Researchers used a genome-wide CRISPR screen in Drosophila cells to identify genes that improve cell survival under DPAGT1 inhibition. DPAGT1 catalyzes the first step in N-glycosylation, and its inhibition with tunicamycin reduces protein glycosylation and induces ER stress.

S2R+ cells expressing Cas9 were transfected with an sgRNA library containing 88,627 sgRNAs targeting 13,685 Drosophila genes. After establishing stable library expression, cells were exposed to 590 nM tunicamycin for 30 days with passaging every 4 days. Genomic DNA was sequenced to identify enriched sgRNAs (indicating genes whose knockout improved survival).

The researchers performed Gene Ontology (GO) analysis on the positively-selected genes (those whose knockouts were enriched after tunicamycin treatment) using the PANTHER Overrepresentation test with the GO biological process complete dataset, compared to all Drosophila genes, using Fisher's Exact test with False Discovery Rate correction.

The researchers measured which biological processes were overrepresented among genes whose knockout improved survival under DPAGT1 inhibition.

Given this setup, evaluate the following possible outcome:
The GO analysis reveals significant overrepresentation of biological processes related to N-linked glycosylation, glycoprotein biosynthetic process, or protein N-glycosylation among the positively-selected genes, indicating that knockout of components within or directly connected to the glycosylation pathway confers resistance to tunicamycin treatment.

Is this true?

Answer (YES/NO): NO